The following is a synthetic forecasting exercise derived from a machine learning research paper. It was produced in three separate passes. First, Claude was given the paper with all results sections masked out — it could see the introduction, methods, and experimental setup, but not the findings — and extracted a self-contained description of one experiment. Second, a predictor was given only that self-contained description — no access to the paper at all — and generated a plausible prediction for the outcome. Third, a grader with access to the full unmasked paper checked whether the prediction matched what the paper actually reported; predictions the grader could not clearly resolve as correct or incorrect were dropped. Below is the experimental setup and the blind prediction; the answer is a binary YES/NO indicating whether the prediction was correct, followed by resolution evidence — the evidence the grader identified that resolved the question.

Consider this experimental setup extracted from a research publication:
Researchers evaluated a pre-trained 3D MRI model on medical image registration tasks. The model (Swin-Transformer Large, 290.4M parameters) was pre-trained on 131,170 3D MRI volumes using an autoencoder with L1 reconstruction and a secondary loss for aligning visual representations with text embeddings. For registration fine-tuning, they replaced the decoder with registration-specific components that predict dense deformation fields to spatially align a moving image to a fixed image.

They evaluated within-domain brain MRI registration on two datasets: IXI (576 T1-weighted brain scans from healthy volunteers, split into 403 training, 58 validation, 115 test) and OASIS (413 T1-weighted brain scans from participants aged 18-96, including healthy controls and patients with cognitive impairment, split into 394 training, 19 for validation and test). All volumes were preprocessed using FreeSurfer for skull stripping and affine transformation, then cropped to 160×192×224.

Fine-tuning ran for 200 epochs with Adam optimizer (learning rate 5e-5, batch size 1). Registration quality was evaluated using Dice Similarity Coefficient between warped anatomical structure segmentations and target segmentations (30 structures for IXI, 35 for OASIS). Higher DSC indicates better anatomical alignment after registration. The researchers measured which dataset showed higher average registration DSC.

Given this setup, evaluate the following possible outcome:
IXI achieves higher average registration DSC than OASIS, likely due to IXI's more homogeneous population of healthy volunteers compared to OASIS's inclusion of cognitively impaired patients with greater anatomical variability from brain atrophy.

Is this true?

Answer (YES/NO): NO